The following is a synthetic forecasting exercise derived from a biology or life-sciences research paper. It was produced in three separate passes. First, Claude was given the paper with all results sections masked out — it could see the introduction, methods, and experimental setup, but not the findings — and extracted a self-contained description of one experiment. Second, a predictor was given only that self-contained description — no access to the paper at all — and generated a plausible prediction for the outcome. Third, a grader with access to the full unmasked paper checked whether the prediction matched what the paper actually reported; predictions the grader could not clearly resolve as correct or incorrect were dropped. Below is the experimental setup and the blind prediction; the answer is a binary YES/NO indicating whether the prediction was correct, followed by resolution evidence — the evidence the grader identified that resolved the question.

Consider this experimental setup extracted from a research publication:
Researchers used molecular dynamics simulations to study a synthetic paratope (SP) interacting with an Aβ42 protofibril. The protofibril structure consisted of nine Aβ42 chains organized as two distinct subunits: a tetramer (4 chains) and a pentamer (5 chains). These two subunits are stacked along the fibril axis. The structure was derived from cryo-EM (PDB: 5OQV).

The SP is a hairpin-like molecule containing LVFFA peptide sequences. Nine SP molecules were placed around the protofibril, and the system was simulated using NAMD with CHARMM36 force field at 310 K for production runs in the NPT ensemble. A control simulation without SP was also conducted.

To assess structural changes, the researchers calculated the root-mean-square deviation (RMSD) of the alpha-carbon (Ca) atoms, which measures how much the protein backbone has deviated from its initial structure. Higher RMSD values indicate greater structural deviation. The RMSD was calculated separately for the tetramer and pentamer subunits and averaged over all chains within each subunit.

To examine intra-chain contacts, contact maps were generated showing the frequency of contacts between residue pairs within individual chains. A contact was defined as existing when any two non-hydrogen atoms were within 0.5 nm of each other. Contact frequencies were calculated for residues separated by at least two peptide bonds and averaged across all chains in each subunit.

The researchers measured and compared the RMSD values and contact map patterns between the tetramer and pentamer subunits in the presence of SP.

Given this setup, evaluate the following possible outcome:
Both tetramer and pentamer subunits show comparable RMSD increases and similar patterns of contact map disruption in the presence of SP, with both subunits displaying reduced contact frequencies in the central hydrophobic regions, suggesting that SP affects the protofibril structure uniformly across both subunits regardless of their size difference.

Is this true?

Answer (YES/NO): NO